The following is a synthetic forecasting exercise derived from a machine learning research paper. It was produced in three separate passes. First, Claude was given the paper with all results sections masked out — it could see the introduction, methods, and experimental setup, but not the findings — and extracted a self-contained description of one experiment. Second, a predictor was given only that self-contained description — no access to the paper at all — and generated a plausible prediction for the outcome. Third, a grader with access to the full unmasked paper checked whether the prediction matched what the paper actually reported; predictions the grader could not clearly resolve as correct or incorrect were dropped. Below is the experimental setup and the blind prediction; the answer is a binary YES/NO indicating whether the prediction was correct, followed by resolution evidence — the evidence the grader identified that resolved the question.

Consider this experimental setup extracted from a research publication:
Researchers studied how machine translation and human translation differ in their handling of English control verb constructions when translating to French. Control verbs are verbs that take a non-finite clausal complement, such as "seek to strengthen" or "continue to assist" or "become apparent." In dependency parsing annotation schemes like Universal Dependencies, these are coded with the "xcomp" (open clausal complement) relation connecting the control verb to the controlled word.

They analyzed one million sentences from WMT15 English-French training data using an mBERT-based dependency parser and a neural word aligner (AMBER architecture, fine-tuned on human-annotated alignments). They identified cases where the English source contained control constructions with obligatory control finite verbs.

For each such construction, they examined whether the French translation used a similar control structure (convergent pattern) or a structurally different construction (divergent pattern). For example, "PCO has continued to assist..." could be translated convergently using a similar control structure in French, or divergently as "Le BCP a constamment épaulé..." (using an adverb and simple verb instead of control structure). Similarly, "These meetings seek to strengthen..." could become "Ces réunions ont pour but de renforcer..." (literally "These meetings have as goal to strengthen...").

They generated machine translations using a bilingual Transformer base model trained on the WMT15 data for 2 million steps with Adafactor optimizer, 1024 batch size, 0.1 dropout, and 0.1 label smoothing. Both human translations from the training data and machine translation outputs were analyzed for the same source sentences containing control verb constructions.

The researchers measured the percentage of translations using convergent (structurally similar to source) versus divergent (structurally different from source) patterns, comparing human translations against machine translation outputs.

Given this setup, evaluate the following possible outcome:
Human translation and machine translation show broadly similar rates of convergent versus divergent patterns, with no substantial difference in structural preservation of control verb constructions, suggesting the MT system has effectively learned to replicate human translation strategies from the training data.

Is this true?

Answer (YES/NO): NO